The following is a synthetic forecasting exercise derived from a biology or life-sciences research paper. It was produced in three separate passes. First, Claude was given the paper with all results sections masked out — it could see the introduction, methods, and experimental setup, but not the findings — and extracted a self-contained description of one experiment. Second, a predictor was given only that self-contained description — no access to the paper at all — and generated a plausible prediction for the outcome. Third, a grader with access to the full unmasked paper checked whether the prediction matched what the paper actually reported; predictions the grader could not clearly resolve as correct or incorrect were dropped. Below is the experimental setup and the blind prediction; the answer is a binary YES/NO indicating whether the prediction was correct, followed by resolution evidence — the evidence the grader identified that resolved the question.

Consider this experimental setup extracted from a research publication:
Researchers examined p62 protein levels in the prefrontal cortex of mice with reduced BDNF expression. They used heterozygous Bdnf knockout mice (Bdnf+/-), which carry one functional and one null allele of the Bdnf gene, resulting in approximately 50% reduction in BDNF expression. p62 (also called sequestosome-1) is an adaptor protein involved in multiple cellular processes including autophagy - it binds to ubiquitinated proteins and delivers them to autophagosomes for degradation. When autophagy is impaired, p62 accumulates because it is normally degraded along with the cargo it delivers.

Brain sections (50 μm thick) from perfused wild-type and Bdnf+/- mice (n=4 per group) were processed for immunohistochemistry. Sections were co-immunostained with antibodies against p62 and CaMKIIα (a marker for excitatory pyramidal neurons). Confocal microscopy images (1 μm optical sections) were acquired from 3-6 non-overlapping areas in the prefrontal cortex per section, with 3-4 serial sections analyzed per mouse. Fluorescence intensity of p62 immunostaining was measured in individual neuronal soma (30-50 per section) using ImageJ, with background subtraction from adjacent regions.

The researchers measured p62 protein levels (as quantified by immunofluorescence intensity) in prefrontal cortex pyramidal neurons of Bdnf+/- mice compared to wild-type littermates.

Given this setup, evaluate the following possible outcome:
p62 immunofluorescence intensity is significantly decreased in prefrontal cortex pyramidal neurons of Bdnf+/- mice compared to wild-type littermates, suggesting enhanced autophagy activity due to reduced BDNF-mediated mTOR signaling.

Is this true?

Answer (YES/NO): NO